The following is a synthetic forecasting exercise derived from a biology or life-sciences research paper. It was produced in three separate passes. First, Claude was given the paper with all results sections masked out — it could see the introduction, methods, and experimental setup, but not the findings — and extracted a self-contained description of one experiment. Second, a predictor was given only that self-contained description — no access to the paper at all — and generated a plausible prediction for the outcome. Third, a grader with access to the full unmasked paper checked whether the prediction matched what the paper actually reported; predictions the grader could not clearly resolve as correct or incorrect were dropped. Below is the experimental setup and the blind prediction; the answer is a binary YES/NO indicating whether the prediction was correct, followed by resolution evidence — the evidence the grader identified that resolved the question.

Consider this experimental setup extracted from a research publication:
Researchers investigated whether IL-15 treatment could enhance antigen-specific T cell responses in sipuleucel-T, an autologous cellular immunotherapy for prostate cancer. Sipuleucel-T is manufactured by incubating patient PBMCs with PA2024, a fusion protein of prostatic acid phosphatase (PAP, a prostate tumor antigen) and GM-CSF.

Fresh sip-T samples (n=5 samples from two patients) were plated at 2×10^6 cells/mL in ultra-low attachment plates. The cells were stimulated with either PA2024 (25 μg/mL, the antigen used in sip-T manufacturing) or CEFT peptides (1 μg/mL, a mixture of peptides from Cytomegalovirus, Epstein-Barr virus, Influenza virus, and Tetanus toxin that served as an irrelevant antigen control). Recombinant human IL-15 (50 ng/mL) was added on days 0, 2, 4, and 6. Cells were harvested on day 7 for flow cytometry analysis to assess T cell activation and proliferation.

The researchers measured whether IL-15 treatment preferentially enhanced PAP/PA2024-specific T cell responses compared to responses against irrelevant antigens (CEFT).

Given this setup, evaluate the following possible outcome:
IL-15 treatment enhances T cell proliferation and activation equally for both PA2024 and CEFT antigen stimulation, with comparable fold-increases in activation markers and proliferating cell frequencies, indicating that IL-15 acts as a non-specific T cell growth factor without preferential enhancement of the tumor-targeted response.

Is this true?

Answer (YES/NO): NO